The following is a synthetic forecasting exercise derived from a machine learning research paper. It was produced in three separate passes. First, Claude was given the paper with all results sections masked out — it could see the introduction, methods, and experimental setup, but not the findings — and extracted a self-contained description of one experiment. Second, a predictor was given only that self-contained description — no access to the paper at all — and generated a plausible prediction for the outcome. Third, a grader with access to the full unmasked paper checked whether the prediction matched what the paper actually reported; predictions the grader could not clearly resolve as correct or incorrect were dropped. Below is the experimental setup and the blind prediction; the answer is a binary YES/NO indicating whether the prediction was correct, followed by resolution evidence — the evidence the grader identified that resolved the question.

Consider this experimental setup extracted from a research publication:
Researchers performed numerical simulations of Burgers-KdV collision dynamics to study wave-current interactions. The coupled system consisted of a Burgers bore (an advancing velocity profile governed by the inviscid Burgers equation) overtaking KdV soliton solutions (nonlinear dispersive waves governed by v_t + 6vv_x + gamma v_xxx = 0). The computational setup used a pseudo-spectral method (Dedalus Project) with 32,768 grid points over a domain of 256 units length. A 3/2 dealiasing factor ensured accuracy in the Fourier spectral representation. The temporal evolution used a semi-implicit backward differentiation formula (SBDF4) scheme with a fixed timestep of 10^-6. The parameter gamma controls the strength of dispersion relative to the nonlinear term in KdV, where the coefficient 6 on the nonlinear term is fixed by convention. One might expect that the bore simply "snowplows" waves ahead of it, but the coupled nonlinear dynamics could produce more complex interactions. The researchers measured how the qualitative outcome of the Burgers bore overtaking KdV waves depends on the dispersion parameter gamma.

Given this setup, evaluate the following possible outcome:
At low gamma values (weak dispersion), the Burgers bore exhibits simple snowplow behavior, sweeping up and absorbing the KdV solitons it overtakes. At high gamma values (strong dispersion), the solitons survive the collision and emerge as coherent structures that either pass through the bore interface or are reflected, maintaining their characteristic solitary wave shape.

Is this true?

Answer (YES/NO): NO